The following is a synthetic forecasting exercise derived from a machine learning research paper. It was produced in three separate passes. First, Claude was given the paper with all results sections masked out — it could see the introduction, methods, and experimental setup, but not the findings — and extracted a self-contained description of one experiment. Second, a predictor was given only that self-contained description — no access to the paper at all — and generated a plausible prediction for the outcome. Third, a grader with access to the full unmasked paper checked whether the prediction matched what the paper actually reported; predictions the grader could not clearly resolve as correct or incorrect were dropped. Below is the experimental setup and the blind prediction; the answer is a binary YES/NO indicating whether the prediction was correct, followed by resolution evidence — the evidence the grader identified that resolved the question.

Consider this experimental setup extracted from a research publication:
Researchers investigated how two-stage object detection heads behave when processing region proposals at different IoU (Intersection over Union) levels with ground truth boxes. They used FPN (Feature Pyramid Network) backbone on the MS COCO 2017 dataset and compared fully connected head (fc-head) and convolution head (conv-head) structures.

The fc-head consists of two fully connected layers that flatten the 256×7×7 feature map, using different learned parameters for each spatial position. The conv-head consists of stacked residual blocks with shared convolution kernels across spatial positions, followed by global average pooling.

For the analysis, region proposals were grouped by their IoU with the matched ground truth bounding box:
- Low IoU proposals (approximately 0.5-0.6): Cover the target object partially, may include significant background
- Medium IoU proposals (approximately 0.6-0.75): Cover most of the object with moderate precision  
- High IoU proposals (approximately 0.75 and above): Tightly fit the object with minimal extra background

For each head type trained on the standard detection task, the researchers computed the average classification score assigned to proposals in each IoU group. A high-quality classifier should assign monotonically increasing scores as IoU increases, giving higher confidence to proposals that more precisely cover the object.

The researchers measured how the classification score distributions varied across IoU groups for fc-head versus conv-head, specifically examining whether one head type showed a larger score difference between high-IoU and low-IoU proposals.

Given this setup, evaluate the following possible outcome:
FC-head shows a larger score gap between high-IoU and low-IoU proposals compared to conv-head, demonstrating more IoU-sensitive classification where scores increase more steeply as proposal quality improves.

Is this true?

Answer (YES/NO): YES